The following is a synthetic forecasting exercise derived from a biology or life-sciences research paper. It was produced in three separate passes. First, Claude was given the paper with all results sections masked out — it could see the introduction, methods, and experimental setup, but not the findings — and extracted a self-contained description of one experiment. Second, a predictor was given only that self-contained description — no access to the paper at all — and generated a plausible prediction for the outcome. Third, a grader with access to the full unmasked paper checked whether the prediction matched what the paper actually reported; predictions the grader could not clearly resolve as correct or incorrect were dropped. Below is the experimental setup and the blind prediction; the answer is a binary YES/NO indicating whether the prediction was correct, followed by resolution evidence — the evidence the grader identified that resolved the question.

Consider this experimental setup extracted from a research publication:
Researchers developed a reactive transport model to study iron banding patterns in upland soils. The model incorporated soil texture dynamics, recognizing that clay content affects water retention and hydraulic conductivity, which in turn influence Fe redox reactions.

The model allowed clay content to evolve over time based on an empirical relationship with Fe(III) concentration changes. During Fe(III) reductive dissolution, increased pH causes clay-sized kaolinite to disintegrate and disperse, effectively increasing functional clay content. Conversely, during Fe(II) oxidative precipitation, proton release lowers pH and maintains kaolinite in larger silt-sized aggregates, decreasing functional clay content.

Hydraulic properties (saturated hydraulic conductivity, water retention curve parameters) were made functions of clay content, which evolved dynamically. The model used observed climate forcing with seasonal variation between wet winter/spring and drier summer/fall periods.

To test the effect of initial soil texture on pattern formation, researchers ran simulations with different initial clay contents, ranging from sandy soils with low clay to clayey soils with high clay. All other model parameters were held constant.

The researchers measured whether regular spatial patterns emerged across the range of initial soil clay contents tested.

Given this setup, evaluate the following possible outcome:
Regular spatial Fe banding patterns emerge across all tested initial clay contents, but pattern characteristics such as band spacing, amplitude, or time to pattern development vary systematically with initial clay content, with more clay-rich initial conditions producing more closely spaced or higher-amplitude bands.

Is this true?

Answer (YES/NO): NO